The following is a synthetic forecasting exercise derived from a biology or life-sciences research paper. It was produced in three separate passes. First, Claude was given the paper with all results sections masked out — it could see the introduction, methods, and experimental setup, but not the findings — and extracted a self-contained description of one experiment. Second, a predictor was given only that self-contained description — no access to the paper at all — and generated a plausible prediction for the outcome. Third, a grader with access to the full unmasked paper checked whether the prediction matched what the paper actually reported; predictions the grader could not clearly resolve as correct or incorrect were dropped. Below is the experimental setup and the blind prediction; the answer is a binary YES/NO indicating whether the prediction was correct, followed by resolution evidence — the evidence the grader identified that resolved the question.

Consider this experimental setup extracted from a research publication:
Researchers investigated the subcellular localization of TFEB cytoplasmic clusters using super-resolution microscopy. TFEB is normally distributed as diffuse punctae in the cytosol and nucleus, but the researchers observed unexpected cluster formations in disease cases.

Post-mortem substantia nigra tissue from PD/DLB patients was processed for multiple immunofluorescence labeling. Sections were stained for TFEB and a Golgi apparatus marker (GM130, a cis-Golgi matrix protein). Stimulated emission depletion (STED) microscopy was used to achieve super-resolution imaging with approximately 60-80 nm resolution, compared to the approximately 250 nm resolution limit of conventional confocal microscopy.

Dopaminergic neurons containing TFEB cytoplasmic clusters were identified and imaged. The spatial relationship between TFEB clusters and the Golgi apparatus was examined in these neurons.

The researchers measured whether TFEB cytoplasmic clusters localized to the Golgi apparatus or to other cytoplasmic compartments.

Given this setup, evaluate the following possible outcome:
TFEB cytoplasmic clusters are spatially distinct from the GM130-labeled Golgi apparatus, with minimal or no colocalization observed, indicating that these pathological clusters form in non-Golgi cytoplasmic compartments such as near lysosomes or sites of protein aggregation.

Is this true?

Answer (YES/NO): NO